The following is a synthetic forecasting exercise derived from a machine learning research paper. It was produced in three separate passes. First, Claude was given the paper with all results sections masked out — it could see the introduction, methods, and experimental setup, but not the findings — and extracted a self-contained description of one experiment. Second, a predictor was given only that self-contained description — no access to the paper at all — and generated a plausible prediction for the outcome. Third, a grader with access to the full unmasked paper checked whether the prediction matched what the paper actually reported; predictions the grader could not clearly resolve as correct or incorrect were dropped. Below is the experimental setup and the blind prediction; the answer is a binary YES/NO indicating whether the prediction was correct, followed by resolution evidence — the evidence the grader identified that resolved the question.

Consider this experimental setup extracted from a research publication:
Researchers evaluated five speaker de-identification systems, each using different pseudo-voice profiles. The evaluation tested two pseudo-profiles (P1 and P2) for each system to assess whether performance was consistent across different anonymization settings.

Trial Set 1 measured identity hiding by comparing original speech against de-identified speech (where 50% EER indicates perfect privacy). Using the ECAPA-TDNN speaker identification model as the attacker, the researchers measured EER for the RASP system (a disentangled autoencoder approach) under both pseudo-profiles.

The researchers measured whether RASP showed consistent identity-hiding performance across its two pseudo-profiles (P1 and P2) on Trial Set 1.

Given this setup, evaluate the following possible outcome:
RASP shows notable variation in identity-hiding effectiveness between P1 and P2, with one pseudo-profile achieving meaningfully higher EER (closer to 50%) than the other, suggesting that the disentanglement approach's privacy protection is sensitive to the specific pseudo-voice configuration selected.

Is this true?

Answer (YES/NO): NO